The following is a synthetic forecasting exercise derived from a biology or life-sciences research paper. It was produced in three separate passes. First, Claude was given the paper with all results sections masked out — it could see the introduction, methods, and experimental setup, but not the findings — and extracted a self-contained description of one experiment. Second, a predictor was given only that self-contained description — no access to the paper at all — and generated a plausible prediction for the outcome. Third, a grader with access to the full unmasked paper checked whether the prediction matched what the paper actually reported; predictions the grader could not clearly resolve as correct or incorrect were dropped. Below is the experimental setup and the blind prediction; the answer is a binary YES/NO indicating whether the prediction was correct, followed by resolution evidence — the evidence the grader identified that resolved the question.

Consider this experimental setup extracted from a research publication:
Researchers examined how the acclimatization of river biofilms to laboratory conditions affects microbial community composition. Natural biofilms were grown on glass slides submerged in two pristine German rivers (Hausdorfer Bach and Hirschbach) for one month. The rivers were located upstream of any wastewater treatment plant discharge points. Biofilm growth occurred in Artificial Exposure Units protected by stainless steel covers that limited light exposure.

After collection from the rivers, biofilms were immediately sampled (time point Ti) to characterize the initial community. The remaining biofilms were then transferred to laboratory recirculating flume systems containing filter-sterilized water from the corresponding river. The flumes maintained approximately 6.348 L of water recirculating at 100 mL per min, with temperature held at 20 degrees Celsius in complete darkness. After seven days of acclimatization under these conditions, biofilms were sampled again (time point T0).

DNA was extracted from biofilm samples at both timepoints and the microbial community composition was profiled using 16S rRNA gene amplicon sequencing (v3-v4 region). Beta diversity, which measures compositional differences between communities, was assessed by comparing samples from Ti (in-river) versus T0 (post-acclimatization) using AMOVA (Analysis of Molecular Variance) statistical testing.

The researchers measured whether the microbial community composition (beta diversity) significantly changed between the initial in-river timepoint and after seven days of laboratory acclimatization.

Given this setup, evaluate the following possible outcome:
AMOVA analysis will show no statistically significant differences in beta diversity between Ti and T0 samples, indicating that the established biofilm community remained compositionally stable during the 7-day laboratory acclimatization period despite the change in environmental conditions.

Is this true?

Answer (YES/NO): NO